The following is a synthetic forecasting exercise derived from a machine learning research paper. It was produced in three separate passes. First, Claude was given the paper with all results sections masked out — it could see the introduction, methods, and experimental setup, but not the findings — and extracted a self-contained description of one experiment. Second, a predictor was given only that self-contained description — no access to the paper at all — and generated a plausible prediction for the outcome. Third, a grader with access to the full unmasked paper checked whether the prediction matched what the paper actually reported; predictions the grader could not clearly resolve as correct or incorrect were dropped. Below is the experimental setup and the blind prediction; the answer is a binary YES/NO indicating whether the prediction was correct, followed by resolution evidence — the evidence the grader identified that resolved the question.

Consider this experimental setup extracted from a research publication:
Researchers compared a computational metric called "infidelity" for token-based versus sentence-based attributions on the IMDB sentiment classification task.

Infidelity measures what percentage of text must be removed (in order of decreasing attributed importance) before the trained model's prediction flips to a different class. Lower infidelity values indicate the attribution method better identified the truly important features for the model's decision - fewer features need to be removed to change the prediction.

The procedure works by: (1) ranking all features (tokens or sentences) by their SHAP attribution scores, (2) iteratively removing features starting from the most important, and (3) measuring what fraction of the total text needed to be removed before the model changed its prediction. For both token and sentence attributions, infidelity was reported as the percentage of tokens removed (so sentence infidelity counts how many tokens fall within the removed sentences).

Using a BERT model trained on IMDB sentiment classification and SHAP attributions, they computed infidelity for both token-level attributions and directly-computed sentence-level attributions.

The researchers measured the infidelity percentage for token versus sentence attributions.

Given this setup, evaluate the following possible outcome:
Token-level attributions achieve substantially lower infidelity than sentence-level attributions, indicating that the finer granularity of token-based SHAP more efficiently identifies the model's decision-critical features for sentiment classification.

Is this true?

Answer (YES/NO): YES